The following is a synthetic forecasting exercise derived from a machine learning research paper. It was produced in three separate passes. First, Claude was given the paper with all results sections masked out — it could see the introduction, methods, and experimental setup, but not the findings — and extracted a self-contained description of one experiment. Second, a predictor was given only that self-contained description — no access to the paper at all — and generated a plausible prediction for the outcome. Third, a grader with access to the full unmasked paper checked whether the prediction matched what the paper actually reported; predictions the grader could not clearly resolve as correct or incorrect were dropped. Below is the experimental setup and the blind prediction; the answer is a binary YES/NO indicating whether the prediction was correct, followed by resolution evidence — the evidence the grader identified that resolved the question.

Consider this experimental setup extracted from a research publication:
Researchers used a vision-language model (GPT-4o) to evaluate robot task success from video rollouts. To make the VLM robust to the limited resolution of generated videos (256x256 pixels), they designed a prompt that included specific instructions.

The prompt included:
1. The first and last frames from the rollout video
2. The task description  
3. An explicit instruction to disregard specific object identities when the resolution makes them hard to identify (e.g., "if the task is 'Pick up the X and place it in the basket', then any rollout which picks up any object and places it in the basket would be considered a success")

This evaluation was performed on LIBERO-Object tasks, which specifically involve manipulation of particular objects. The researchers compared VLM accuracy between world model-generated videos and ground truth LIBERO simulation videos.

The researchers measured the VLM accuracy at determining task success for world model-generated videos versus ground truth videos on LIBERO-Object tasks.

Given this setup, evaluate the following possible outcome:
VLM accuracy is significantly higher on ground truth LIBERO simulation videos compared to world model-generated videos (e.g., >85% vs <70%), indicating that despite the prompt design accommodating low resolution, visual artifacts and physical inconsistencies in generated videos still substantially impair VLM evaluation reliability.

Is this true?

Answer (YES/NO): NO